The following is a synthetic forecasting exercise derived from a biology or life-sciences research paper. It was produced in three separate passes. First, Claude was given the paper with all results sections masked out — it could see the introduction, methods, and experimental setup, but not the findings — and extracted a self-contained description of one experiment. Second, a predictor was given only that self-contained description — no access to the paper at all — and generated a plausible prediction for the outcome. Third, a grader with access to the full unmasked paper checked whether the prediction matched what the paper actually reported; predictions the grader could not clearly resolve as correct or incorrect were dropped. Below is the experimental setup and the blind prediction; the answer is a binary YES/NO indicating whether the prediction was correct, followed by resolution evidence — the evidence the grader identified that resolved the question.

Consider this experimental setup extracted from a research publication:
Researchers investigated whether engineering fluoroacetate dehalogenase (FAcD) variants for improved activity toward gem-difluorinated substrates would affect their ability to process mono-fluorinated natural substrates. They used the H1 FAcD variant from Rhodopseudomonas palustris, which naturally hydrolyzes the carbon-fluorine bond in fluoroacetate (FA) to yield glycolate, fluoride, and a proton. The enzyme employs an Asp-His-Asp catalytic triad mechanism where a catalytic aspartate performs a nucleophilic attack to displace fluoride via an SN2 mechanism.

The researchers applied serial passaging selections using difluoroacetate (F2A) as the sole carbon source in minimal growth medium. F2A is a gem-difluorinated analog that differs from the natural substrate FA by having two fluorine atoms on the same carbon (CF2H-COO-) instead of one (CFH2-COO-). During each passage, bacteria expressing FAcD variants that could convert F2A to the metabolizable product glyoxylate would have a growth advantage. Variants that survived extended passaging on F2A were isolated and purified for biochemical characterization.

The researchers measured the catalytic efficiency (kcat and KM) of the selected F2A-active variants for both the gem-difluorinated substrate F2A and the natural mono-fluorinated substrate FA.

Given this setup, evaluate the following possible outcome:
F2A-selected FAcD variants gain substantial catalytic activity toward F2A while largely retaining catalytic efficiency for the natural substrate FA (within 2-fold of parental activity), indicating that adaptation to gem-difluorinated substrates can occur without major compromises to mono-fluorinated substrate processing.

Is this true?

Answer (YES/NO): NO